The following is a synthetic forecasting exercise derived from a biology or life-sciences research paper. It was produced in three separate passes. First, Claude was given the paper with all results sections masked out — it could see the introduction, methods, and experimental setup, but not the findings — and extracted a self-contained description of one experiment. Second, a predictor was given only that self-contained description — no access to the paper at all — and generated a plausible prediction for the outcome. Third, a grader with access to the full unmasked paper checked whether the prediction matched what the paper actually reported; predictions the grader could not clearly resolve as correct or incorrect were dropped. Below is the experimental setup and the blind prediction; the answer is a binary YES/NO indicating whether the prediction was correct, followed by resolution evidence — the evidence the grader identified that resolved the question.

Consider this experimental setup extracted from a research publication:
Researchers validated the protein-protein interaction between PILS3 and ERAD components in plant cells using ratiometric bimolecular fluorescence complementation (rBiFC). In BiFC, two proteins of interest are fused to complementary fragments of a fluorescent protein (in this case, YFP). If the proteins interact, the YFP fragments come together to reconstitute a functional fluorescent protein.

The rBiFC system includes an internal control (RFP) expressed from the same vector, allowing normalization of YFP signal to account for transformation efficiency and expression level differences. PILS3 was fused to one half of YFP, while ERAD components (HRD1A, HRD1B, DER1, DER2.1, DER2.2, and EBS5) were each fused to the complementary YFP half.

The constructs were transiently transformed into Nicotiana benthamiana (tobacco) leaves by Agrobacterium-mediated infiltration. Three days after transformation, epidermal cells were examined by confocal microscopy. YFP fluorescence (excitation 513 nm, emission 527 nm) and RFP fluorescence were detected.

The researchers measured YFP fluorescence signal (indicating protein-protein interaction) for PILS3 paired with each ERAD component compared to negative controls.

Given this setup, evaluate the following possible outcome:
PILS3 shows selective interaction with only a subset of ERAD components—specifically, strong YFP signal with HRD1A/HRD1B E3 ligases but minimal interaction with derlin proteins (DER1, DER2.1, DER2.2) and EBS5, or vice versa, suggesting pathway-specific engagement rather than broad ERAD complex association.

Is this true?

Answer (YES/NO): NO